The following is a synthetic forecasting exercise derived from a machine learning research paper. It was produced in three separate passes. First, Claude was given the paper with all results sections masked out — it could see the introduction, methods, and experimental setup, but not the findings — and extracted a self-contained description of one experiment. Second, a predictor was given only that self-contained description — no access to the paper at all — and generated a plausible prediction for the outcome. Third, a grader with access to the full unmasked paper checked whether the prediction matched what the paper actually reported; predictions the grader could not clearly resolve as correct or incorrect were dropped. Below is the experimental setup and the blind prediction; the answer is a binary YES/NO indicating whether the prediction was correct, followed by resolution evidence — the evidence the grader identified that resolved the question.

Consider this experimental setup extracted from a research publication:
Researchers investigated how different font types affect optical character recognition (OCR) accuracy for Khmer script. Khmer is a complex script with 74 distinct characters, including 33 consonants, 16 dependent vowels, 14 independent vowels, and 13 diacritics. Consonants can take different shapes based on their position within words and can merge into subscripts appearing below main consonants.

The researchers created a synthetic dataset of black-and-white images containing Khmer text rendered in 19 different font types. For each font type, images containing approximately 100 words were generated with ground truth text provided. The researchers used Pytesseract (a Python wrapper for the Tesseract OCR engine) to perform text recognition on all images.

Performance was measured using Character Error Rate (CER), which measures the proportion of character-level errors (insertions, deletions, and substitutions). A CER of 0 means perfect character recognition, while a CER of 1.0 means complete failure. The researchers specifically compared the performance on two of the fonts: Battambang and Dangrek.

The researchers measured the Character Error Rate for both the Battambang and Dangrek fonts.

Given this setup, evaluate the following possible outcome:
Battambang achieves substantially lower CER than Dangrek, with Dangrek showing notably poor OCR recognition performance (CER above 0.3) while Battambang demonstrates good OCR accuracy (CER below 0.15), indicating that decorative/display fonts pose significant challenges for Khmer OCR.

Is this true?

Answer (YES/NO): NO